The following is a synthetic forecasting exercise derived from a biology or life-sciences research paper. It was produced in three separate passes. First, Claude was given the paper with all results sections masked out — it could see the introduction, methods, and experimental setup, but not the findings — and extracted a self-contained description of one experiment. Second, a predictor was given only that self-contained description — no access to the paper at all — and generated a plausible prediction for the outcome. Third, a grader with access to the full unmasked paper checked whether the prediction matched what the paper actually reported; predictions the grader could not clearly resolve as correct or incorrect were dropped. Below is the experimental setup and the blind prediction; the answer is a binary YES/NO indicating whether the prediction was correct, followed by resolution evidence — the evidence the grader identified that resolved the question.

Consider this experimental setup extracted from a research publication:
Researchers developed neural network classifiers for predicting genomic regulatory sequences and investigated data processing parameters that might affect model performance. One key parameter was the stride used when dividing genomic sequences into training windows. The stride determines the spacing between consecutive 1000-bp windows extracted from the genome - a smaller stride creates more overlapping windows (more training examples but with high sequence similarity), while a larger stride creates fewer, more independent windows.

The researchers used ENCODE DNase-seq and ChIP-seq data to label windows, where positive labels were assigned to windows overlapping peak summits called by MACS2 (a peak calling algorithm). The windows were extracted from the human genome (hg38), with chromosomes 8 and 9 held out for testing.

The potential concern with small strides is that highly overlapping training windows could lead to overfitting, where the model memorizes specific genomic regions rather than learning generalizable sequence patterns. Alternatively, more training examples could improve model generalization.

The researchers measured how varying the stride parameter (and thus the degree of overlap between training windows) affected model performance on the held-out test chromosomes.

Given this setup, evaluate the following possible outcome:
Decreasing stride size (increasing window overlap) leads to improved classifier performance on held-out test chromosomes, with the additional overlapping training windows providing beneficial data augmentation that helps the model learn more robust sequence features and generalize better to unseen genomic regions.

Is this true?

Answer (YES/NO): NO